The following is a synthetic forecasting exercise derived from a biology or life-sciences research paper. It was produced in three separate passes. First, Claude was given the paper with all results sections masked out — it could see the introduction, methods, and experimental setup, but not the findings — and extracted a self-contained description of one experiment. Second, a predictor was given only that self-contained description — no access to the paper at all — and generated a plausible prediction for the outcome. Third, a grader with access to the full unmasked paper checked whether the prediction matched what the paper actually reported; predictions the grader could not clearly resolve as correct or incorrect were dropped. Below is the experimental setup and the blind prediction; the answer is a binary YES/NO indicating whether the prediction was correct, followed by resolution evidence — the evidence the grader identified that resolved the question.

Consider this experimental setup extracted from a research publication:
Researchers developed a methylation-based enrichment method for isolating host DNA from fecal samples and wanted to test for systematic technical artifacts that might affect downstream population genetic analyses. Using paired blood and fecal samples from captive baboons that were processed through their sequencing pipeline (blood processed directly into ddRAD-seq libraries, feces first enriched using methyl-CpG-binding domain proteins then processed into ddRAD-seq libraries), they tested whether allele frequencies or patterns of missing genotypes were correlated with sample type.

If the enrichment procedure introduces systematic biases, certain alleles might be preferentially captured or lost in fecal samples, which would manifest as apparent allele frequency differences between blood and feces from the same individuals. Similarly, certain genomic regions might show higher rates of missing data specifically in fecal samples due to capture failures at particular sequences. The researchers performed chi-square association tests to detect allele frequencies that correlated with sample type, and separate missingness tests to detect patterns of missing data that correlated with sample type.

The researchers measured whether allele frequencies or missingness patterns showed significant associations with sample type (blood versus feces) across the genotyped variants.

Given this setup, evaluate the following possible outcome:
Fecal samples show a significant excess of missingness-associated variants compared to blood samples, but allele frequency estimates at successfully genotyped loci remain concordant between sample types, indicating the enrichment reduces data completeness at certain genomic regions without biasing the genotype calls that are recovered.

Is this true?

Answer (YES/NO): YES